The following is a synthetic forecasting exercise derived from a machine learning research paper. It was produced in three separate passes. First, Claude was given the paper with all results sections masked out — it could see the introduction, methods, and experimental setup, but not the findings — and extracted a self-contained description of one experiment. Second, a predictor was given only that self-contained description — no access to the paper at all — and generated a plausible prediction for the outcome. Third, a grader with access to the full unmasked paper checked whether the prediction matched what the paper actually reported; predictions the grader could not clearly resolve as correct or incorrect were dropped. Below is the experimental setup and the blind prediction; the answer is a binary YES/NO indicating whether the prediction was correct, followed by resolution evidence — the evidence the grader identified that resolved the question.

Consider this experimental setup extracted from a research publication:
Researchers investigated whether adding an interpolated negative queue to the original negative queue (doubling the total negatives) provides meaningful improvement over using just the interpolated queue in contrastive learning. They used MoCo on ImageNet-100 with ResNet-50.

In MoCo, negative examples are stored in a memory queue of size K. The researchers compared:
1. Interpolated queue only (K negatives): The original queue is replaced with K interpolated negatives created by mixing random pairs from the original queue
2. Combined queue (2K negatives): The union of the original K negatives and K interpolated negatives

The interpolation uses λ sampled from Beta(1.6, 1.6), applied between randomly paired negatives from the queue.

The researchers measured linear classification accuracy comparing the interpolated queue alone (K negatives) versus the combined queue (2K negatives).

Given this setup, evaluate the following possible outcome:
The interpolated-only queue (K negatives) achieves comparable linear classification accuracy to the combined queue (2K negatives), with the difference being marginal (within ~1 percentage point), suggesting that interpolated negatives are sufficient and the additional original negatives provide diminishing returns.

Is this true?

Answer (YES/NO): YES